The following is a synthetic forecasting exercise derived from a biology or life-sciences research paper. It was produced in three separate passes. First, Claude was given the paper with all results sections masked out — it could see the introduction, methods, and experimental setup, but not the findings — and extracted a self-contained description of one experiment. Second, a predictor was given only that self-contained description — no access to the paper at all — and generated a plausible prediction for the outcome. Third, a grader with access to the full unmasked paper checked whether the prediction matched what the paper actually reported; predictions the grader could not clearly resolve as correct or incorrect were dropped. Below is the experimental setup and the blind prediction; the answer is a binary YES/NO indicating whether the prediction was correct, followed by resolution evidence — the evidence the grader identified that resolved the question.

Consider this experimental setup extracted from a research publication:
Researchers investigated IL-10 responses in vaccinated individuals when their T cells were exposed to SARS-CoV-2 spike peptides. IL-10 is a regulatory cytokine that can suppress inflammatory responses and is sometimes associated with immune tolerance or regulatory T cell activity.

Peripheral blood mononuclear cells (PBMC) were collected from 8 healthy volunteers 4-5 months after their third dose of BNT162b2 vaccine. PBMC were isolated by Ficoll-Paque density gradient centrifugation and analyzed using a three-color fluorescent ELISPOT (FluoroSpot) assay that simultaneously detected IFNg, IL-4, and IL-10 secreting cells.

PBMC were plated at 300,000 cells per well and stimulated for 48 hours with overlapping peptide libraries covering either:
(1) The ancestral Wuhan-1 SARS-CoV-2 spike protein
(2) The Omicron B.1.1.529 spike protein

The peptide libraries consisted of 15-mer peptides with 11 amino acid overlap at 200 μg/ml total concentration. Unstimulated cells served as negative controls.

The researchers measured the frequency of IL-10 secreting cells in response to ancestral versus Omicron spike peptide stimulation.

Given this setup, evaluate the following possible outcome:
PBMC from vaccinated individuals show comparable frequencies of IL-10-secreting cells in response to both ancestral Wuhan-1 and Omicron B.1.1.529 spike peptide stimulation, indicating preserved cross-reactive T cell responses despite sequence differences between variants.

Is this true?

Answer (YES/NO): YES